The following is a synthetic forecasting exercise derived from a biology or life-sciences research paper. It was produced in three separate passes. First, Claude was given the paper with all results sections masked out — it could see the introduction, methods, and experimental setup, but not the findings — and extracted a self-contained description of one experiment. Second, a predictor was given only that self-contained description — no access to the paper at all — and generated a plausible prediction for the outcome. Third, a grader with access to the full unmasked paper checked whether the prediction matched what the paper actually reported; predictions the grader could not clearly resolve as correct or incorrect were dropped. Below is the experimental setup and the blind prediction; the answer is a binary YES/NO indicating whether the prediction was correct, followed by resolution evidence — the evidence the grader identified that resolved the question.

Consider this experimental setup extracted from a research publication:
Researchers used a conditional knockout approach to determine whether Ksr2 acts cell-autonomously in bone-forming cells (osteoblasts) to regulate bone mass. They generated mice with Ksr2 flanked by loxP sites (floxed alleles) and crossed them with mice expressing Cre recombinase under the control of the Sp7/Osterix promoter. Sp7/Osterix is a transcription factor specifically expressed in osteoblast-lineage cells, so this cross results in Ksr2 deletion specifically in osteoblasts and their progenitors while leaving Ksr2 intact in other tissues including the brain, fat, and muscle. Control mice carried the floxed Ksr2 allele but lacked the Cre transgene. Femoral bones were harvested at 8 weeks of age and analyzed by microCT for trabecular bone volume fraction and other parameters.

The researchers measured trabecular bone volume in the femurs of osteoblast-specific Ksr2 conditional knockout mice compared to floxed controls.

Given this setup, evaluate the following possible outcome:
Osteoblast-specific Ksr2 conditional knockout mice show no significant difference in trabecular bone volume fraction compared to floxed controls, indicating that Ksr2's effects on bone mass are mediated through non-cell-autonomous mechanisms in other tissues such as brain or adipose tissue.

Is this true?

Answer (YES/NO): NO